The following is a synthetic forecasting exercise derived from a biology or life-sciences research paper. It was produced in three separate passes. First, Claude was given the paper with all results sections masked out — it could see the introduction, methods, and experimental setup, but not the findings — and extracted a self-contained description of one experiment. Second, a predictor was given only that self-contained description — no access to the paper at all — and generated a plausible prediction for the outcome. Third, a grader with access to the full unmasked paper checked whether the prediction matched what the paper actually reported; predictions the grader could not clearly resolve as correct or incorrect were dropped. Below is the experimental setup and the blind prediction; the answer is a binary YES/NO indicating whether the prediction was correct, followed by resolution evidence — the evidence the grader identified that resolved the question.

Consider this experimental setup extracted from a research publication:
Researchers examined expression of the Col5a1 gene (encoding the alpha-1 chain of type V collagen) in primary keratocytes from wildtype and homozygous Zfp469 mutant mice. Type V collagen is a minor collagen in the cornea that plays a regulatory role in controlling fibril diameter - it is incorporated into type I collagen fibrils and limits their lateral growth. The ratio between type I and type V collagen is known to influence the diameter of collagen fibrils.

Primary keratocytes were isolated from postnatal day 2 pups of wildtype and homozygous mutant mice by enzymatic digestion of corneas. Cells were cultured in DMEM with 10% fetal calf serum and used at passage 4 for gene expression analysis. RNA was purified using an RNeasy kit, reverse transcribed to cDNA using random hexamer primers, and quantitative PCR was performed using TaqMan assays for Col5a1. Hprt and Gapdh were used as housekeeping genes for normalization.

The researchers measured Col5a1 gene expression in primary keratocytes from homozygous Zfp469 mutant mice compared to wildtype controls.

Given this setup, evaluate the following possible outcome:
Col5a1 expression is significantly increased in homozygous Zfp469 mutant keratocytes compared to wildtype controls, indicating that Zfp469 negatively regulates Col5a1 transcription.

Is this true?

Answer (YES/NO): NO